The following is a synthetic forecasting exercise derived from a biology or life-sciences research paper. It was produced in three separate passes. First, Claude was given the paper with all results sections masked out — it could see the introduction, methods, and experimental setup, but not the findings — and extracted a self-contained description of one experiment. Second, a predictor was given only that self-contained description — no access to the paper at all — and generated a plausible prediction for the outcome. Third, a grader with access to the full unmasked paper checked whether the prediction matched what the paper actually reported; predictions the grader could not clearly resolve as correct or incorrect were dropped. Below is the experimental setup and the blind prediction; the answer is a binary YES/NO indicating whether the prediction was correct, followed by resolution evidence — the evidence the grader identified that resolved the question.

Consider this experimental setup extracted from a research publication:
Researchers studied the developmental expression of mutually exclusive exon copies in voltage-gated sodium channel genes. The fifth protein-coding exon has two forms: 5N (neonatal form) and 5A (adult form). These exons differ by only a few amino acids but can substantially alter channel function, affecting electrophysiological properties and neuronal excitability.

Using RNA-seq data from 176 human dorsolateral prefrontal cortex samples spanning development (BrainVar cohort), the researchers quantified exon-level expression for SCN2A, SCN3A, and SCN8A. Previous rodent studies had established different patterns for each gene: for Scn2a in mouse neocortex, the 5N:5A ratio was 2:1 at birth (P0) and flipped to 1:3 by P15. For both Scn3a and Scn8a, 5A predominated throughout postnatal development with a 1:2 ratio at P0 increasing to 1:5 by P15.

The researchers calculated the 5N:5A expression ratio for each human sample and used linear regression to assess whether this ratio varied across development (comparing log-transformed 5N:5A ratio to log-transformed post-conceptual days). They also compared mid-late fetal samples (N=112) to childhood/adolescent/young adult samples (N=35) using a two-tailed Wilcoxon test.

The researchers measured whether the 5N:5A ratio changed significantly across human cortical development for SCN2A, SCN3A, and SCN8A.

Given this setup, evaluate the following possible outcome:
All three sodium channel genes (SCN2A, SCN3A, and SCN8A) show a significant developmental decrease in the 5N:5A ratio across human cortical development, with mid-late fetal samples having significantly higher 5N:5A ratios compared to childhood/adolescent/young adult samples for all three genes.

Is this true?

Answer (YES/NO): YES